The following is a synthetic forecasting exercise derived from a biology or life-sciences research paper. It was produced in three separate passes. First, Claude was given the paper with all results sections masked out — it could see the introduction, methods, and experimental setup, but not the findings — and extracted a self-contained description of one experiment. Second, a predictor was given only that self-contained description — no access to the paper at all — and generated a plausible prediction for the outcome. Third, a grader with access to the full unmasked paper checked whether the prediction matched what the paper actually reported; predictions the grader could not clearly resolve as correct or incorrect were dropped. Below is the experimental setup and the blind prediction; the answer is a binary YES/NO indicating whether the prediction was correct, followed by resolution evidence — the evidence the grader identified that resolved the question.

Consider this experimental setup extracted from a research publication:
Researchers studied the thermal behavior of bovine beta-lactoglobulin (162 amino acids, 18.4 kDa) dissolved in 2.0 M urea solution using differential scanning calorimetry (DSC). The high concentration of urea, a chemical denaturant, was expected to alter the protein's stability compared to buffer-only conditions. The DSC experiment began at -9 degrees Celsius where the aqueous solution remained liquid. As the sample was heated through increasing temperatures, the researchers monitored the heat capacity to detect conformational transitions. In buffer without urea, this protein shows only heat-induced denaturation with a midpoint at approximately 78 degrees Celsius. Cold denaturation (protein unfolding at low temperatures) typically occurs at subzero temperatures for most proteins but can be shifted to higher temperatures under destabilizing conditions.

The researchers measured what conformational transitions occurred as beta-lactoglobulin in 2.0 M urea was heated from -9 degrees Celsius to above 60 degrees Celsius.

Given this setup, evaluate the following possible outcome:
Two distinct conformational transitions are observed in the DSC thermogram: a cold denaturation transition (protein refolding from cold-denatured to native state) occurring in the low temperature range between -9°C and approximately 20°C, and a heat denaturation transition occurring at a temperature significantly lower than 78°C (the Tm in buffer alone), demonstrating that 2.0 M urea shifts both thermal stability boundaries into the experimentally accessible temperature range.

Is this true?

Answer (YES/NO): YES